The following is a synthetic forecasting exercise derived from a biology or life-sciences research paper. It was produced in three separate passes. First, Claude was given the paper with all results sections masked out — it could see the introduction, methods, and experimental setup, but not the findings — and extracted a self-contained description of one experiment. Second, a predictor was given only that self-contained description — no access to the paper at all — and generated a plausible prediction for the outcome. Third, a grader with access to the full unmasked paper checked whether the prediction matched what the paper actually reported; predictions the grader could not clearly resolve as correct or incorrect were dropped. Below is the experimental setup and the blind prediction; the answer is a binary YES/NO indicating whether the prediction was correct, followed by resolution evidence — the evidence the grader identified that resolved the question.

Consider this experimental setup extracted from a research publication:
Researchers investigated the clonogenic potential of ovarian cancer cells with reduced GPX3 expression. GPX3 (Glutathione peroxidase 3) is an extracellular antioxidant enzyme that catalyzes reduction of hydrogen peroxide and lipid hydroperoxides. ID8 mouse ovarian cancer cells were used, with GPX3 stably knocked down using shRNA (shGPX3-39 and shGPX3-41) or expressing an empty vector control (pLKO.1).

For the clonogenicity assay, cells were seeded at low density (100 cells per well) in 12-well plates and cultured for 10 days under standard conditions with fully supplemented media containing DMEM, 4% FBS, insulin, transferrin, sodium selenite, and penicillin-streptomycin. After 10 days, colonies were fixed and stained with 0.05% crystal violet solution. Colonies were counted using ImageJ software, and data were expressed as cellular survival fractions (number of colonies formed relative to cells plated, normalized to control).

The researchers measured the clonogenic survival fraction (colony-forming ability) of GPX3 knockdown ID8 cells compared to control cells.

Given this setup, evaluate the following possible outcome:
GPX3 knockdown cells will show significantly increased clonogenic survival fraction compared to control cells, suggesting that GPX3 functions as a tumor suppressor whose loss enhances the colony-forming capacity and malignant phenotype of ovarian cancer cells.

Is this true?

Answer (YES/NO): NO